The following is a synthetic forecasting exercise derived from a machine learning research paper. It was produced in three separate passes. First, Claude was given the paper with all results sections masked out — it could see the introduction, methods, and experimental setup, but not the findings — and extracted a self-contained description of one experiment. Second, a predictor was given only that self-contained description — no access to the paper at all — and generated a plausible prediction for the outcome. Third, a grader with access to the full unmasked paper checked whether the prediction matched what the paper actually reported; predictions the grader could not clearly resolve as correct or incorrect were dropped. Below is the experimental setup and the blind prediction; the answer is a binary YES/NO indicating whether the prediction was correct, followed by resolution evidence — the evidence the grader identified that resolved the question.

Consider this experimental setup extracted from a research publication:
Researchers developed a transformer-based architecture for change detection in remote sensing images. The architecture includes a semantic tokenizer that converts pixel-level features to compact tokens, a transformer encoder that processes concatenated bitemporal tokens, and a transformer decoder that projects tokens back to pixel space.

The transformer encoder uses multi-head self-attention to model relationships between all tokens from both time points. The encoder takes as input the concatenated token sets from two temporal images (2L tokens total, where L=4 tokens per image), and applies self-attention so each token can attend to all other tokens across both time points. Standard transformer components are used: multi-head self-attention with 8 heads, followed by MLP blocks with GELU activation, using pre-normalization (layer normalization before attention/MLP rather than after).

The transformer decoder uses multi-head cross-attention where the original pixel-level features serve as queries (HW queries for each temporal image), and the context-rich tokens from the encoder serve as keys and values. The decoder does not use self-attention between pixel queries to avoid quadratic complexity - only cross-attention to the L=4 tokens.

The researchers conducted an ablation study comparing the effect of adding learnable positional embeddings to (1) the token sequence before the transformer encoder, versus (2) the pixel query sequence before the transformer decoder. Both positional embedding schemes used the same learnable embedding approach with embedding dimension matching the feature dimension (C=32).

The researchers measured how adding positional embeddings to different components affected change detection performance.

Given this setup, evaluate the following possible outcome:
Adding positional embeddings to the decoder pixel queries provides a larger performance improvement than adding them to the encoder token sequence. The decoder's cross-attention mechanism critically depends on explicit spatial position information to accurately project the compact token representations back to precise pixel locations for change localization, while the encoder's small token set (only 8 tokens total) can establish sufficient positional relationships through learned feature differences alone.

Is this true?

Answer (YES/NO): NO